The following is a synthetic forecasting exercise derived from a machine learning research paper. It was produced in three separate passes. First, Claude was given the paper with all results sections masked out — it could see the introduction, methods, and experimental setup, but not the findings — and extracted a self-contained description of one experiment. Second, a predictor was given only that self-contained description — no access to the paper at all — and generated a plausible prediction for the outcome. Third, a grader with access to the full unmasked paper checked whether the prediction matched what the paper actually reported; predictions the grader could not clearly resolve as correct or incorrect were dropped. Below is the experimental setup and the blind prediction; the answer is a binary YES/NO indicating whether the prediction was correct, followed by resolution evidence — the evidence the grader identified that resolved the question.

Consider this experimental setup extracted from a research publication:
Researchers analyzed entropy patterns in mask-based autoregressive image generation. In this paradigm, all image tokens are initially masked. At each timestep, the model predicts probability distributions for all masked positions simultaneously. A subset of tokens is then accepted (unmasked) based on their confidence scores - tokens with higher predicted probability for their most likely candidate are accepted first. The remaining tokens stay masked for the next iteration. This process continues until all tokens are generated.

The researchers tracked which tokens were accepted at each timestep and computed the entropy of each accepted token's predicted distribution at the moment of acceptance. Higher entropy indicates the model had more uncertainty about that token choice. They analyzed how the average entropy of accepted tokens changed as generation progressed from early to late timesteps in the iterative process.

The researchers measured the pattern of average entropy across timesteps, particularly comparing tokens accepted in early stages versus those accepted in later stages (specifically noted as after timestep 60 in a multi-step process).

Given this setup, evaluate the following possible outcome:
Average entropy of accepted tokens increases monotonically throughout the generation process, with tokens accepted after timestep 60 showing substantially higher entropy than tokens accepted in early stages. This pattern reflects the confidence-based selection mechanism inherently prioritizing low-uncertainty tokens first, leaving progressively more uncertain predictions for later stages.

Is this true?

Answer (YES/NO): YES